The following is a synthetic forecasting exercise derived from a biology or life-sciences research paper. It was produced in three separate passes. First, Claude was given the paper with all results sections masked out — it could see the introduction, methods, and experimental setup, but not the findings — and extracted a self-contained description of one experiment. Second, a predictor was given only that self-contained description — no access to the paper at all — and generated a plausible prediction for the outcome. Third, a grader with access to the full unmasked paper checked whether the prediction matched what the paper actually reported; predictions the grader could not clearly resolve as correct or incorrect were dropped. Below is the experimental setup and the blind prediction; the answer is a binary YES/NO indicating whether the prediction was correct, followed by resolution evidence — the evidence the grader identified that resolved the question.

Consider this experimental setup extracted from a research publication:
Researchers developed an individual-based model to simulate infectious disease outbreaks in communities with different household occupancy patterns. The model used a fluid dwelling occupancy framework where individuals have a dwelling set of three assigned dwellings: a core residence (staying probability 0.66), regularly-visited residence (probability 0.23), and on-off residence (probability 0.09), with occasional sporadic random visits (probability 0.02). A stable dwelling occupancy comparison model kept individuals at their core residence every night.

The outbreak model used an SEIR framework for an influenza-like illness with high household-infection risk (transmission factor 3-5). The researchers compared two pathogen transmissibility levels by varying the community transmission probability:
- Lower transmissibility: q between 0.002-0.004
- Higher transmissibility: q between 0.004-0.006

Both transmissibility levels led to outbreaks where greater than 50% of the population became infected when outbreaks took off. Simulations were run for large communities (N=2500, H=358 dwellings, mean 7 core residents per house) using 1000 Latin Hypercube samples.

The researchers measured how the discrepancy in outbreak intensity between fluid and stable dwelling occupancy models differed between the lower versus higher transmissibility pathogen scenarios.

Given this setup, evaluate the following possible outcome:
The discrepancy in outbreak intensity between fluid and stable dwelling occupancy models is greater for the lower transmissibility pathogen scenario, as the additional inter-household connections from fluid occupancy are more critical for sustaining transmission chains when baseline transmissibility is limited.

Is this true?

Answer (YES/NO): YES